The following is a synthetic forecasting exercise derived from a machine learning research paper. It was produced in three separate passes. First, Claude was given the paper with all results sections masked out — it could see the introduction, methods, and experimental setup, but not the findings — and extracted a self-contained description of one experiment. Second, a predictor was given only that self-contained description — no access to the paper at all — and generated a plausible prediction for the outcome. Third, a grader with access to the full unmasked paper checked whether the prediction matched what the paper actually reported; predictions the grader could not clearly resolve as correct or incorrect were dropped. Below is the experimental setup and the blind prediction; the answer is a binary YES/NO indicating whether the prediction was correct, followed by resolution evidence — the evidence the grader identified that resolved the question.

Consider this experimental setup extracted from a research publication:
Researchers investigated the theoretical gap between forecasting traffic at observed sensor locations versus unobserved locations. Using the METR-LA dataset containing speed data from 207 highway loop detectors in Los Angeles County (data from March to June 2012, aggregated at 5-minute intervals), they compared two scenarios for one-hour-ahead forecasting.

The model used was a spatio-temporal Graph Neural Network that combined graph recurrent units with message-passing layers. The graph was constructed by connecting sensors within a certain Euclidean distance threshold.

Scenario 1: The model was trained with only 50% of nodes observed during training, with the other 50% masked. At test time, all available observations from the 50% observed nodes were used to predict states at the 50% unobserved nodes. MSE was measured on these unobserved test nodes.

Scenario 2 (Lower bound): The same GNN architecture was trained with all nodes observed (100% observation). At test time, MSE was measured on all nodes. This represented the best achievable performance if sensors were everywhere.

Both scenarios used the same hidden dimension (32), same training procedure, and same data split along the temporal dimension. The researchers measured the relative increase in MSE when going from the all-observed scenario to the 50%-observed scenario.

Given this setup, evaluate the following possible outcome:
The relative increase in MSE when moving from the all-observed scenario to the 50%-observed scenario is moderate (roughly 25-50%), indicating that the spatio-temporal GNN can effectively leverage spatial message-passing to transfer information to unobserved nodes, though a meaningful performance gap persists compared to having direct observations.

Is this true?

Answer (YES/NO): YES